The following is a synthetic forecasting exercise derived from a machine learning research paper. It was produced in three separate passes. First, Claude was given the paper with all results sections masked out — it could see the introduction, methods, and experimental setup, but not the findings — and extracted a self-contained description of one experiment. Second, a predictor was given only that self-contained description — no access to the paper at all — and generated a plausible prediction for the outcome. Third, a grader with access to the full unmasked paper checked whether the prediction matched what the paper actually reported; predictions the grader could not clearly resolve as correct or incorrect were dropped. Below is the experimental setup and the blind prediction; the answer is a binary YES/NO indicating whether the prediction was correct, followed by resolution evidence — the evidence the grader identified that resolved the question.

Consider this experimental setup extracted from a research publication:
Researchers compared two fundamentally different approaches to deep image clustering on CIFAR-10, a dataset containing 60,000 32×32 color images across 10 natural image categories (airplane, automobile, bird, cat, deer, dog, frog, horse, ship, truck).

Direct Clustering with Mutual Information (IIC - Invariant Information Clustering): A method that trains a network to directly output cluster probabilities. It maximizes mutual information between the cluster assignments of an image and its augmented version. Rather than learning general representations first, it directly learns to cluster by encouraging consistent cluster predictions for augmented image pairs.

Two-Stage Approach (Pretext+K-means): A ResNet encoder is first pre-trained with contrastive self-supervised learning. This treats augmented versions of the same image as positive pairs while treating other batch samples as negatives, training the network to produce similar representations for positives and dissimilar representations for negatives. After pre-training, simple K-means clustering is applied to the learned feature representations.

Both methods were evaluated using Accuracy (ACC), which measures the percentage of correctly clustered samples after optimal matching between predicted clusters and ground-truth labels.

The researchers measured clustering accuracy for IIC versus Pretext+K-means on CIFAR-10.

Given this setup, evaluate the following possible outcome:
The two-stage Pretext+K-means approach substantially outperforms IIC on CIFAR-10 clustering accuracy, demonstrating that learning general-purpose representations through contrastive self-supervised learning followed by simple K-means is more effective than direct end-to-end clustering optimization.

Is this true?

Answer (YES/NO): YES